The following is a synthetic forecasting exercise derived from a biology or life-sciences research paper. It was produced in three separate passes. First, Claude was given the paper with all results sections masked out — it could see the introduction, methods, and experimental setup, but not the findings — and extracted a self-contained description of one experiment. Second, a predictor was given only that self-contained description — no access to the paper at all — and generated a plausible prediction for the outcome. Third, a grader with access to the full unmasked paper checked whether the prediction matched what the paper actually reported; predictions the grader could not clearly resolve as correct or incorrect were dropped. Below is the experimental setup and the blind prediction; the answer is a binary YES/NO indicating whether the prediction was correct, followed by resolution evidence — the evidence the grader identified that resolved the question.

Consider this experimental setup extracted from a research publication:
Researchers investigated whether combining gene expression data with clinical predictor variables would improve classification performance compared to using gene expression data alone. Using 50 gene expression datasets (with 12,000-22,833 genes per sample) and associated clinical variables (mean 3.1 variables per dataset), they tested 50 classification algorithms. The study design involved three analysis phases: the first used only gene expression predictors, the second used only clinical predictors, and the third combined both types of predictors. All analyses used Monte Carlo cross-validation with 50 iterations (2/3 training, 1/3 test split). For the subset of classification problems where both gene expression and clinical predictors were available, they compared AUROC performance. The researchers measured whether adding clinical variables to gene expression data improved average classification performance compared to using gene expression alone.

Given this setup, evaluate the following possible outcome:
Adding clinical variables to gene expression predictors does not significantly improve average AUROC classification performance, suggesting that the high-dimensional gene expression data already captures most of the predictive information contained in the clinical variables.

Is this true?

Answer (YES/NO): YES